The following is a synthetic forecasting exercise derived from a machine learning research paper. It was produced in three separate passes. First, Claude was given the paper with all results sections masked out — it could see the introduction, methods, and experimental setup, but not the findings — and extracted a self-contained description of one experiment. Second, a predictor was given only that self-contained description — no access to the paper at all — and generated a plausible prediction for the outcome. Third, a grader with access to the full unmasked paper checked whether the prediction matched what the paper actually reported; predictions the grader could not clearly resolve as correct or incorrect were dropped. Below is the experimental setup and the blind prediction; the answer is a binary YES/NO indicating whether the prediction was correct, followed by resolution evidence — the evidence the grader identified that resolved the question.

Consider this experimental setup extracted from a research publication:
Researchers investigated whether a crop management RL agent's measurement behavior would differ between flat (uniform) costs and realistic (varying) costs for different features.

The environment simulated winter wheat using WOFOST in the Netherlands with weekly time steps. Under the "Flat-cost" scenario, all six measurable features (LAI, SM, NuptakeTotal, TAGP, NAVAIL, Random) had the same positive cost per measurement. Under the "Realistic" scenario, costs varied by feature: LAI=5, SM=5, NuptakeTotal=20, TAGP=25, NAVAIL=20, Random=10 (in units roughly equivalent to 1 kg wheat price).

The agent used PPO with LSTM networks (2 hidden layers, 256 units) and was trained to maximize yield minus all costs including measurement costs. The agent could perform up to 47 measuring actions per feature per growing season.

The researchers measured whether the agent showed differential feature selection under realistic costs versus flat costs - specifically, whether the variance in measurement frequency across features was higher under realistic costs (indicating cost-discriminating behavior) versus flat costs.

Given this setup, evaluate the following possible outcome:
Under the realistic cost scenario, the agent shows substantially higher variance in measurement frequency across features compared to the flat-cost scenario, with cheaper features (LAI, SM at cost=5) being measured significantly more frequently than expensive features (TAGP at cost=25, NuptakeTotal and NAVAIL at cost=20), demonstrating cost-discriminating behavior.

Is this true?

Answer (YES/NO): YES